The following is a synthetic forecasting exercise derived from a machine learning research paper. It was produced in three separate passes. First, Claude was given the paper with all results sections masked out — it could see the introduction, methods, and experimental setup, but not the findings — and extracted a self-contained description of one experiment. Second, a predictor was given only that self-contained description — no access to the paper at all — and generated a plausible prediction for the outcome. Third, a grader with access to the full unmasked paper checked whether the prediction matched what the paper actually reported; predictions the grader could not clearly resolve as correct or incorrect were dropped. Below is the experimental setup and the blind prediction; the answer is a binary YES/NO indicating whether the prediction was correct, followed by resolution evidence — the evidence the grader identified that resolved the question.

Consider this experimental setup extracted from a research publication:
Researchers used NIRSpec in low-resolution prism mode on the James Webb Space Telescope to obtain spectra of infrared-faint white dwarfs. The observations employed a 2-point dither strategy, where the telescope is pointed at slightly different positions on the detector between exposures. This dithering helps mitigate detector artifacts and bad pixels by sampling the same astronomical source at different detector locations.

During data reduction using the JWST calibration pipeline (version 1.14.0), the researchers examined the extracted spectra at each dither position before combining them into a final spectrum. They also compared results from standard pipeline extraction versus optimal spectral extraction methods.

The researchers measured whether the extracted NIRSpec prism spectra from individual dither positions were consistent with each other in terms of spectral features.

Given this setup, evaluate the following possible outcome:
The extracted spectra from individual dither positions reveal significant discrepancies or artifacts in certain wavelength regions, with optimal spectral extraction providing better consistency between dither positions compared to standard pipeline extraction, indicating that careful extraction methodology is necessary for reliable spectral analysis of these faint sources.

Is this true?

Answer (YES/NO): NO